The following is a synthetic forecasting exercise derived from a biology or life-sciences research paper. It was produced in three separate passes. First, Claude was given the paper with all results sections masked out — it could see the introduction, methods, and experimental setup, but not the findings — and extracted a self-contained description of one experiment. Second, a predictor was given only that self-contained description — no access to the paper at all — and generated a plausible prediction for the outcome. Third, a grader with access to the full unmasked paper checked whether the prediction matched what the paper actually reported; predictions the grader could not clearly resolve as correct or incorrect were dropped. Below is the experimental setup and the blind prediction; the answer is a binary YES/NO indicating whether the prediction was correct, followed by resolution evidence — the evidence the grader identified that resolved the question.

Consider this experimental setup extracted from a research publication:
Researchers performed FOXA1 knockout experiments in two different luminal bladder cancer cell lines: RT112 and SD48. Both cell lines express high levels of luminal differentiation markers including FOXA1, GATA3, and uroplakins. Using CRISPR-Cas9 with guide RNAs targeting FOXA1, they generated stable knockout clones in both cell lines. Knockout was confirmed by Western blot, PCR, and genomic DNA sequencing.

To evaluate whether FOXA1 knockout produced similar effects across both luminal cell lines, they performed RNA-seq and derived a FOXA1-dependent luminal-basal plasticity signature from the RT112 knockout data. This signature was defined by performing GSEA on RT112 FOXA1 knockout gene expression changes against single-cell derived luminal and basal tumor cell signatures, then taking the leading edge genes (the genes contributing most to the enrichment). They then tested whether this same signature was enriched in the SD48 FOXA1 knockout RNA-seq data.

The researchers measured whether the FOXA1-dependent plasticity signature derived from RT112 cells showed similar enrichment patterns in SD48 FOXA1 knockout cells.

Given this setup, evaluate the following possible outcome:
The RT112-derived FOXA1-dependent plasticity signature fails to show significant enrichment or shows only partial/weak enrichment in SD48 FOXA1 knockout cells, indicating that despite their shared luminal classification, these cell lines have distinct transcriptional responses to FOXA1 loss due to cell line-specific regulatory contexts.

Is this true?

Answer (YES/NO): NO